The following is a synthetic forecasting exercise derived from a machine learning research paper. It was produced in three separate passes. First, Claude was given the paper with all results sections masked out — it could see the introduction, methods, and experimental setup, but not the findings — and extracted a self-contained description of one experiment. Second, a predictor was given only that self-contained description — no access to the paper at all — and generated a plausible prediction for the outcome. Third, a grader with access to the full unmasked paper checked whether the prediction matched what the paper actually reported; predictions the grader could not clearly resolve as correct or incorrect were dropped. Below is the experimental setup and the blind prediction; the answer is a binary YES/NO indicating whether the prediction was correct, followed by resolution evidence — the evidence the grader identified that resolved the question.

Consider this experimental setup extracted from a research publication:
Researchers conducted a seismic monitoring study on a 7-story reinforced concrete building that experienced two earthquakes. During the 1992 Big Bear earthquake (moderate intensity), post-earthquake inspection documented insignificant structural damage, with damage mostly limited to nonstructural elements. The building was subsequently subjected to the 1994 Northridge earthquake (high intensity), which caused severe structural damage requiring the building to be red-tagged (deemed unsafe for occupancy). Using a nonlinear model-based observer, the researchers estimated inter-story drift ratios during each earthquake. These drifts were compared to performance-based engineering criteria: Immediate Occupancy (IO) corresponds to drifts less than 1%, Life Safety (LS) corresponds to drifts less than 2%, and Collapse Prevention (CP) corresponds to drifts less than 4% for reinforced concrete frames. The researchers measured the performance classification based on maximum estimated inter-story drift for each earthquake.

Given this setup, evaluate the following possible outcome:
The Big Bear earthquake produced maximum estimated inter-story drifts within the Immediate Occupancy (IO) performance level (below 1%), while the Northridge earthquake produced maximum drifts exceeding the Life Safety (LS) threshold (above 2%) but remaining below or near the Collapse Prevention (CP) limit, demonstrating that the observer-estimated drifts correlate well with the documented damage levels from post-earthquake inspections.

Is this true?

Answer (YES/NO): YES